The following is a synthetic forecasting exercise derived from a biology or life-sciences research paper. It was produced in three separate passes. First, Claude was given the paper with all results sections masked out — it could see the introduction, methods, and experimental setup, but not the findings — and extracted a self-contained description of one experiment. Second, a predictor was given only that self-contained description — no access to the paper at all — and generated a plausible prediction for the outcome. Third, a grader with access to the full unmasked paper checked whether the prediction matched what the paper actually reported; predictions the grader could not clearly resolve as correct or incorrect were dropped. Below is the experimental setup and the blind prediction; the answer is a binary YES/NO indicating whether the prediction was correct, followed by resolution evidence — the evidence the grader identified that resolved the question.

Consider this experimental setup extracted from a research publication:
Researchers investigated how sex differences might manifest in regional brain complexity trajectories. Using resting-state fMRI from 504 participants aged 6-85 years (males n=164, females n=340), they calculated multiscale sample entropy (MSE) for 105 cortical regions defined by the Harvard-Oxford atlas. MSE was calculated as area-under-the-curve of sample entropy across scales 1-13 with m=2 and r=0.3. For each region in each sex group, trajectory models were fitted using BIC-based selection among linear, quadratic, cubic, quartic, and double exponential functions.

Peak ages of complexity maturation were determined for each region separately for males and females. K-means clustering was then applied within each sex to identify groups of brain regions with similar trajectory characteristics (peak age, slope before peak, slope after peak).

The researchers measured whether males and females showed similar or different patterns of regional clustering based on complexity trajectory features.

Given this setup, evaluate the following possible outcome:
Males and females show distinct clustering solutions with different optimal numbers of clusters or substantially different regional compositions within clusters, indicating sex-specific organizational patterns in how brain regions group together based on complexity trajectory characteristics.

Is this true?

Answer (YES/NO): YES